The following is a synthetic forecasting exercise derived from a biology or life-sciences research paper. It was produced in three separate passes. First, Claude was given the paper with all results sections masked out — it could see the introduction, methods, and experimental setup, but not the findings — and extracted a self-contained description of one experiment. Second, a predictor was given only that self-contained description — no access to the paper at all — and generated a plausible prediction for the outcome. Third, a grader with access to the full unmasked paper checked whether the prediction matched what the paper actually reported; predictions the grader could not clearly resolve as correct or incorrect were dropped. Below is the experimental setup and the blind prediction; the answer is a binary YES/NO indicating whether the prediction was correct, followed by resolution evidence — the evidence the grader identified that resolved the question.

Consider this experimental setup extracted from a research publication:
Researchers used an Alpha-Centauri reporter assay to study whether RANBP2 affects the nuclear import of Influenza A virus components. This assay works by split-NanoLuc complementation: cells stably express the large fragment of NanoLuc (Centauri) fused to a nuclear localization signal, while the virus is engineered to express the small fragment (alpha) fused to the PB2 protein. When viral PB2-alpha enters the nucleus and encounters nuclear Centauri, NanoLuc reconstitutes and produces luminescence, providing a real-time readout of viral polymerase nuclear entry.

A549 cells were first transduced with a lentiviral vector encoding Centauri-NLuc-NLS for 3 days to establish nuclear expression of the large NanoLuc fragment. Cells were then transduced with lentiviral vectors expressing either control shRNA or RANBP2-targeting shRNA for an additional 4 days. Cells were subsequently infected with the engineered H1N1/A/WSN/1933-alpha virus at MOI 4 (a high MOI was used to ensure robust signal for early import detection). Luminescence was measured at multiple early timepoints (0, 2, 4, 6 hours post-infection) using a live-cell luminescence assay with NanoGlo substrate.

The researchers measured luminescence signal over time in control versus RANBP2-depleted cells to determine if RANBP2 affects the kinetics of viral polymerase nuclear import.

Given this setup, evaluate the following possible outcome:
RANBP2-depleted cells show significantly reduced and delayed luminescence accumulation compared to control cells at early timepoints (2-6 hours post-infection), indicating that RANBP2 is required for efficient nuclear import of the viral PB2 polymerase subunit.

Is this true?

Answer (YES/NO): NO